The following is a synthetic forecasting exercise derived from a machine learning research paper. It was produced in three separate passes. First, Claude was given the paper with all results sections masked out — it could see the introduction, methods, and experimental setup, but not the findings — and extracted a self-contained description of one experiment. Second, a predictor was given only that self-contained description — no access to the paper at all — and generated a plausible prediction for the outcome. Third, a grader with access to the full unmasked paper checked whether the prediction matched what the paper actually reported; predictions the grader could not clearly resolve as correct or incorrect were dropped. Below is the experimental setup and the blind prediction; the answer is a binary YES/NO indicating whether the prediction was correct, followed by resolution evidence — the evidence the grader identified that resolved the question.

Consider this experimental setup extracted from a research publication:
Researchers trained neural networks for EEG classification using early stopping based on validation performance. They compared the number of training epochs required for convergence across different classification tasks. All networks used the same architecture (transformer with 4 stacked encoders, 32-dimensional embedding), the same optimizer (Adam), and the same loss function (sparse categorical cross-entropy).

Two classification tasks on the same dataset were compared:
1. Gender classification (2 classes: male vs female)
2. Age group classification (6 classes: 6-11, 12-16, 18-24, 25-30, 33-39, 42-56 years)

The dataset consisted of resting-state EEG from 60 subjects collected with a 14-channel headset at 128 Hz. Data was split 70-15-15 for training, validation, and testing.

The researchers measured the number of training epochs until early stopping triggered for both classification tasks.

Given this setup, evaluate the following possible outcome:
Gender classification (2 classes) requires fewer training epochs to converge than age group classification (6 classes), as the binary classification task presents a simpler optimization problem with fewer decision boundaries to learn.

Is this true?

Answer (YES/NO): YES